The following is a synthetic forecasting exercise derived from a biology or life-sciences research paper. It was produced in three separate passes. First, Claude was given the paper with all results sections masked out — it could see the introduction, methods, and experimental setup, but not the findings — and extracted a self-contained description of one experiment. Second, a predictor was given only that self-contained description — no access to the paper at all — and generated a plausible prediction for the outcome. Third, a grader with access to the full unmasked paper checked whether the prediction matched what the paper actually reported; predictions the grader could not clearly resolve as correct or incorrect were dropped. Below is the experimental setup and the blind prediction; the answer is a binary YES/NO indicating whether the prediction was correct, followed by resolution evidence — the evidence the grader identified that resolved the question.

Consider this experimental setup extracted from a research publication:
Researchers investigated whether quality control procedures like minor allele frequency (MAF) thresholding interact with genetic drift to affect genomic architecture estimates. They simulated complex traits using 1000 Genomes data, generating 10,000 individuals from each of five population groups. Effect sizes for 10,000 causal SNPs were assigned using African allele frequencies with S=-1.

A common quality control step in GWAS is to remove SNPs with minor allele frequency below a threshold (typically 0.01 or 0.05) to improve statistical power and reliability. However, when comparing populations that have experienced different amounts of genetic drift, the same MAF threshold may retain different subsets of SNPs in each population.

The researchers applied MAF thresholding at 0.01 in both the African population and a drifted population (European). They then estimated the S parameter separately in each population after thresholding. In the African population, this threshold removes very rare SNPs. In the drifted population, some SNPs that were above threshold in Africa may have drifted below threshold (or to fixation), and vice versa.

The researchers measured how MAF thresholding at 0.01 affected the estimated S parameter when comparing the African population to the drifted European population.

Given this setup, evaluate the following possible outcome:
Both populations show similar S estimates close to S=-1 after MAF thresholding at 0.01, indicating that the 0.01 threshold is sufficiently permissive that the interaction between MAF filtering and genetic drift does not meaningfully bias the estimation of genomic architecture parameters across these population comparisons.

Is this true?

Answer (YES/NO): NO